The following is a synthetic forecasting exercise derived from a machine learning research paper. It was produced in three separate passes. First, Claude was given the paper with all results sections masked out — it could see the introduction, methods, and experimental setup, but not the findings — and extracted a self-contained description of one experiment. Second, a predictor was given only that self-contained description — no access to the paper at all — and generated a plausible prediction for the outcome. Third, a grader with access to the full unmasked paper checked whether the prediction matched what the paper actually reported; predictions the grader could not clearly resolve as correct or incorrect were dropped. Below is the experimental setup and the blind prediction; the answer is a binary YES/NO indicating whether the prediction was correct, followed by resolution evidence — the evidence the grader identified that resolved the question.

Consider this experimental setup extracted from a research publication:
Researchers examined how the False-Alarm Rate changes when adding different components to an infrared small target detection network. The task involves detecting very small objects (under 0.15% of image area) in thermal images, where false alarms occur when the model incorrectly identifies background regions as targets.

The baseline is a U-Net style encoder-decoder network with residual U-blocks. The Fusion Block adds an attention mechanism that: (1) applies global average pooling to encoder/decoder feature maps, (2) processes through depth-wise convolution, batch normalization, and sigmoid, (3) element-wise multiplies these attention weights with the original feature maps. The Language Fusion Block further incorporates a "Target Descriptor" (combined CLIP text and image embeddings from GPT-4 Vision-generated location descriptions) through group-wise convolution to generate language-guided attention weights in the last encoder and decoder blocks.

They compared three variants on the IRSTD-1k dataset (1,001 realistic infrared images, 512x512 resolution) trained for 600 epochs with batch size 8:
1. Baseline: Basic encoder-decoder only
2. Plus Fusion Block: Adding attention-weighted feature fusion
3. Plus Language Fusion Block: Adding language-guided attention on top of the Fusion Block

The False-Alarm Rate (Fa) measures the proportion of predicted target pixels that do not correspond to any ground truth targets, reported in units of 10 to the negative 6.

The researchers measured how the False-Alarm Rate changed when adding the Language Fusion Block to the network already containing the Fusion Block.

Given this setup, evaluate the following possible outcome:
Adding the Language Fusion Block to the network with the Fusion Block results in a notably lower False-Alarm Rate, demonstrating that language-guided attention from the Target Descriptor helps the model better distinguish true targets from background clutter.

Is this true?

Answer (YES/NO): NO